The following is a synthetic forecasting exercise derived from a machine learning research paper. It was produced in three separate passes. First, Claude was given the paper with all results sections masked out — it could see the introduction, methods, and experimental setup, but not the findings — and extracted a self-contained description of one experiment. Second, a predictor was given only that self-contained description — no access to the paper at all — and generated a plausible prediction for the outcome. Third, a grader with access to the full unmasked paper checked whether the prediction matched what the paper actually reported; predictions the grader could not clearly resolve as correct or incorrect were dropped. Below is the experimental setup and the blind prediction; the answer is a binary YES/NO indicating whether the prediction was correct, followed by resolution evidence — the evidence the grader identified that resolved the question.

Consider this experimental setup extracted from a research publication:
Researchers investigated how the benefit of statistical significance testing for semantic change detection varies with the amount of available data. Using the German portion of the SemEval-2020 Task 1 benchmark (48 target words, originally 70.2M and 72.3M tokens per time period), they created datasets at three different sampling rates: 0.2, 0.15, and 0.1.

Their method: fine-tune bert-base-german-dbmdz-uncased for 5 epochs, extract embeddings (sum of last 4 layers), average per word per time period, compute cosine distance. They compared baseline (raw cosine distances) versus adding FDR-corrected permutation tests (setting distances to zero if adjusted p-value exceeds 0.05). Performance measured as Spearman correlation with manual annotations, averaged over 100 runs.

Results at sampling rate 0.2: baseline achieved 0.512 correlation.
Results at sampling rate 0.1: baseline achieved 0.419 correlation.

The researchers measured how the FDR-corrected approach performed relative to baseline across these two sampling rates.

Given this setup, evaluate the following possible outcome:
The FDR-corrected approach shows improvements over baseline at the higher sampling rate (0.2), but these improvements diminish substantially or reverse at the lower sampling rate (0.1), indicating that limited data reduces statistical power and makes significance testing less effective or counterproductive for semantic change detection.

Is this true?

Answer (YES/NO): NO